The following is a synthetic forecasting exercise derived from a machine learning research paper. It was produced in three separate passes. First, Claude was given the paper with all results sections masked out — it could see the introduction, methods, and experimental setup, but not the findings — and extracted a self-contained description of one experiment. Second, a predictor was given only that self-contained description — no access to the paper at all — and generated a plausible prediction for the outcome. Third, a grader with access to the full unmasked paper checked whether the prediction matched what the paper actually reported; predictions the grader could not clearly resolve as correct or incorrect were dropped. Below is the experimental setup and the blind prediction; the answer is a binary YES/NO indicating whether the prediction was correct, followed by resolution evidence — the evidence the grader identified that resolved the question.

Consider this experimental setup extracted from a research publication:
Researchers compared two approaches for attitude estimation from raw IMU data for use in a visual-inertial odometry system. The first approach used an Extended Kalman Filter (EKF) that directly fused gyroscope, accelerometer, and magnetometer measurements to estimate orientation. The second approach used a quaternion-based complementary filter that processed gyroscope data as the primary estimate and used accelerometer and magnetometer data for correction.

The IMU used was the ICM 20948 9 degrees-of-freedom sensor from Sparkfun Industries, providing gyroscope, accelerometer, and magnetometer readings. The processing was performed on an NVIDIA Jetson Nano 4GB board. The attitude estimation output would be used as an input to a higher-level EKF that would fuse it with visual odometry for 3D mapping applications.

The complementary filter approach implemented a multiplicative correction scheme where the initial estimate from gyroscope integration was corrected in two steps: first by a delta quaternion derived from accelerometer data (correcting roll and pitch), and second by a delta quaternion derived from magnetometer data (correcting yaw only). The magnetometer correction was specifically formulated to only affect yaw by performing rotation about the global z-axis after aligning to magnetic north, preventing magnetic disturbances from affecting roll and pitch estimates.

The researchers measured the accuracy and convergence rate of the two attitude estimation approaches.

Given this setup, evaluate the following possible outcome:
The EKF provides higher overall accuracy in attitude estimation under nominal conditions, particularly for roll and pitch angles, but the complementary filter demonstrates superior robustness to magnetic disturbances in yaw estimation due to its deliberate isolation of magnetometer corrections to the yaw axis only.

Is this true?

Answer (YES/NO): NO